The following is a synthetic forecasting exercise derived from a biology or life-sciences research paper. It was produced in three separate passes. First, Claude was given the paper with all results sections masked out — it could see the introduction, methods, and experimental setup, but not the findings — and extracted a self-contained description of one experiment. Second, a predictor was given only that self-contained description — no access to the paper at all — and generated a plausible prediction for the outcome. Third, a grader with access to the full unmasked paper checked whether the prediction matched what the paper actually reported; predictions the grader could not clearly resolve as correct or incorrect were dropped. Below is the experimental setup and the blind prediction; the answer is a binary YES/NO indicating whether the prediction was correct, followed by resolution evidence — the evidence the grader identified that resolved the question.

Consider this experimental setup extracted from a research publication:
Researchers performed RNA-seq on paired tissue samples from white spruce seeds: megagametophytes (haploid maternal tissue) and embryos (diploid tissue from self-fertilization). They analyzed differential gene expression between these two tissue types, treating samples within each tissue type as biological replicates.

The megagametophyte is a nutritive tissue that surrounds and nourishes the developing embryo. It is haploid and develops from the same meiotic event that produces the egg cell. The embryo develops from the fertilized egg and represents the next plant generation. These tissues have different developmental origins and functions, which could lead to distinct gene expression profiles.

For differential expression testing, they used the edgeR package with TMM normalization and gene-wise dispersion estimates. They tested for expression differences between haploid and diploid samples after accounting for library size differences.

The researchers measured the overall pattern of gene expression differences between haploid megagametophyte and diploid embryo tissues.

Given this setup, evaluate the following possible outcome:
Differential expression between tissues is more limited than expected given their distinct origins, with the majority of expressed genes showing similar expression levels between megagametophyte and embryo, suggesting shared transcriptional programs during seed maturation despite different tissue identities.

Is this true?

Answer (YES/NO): YES